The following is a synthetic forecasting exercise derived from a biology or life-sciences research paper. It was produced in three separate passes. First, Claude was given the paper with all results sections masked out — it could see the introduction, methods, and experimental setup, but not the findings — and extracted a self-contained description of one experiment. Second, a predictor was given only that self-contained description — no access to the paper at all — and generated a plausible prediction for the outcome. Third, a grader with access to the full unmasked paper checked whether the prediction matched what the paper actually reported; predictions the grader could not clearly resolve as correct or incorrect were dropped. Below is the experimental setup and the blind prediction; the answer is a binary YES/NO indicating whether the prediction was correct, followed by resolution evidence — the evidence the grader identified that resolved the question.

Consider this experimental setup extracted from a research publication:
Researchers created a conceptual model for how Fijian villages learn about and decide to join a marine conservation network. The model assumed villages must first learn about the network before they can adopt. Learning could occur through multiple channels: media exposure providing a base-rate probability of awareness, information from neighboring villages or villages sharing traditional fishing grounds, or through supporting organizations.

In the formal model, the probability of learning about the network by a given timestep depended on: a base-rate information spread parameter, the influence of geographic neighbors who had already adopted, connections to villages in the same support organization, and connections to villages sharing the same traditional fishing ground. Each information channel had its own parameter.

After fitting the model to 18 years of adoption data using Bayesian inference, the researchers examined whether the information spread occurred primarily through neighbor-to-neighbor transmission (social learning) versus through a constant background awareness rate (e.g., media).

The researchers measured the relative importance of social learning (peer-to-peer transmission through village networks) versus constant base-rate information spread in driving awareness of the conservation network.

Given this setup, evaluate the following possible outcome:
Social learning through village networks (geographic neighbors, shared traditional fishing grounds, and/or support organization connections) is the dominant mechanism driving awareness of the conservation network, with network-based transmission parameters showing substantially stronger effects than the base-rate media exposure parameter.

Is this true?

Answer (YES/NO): NO